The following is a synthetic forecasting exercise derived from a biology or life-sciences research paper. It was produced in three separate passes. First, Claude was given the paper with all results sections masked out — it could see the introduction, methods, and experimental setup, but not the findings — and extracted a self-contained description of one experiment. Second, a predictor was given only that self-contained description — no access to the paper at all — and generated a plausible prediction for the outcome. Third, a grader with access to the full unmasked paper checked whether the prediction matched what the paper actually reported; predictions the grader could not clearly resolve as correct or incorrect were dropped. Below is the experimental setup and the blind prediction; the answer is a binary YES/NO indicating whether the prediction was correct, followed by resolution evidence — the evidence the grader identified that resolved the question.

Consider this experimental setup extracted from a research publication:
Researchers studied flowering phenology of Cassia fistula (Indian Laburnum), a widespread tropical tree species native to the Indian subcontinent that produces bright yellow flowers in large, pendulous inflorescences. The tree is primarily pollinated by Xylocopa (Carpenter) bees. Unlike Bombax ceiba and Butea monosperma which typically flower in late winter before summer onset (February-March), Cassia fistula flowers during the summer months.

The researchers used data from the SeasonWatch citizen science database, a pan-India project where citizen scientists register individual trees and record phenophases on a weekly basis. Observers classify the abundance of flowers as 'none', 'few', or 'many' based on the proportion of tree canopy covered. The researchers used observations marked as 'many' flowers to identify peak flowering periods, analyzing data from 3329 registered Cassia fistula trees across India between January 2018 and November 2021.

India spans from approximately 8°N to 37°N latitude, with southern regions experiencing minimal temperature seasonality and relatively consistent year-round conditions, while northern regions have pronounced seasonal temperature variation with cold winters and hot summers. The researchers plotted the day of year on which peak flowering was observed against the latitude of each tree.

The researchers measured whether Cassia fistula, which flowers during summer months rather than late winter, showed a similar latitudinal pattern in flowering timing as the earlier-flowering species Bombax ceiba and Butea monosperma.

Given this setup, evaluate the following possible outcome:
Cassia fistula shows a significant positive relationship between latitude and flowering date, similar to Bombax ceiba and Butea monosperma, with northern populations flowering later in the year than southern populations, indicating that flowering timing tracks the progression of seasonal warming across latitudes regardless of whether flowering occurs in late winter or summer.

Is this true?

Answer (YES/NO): YES